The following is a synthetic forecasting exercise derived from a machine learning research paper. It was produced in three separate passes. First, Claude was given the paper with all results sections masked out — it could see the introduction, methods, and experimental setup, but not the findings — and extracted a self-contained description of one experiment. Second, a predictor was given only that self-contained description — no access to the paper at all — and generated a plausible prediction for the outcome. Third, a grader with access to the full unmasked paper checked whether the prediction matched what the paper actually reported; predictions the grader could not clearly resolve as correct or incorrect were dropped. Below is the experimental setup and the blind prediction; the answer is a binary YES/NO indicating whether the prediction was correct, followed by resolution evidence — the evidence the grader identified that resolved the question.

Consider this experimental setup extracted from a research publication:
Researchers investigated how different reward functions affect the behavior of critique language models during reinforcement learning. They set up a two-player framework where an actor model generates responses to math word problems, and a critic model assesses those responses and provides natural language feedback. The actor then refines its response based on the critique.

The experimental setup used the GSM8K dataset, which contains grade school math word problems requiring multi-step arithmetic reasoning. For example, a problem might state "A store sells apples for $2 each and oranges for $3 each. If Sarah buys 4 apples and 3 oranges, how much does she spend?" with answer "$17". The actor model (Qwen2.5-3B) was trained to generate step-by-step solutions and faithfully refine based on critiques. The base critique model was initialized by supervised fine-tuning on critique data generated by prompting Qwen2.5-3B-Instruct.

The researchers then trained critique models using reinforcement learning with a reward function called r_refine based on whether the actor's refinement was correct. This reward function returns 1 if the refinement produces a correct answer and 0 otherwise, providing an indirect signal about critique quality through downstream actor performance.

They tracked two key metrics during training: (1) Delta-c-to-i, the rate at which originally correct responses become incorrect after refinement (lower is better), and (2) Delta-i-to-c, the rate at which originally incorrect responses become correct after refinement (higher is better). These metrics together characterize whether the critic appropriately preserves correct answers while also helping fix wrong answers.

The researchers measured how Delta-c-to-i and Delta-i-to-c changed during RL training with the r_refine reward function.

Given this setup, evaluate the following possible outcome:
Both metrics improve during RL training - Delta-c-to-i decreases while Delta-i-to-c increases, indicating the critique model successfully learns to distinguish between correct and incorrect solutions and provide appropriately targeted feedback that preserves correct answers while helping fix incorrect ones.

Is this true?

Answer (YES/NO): NO